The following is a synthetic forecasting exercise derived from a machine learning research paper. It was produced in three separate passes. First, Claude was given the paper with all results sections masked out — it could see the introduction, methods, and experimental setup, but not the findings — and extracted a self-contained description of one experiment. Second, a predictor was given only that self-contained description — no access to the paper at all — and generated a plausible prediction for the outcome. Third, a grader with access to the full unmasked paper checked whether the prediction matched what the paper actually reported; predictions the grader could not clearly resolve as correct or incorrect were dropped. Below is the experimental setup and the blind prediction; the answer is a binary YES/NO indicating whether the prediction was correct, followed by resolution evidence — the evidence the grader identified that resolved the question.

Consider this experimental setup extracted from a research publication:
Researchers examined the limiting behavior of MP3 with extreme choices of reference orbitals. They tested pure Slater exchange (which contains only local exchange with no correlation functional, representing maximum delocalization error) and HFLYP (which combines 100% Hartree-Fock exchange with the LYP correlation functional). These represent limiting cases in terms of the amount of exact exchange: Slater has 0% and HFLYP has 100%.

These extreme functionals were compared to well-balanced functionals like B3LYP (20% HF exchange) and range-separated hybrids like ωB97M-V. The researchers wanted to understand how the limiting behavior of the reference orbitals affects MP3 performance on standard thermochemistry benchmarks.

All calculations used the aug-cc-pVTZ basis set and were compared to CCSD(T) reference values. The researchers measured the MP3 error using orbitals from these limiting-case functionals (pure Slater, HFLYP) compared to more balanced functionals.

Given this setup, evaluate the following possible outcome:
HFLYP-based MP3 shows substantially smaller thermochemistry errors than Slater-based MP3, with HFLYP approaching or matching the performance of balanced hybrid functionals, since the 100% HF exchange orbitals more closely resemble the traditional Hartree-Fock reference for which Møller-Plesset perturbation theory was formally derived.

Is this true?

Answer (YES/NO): NO